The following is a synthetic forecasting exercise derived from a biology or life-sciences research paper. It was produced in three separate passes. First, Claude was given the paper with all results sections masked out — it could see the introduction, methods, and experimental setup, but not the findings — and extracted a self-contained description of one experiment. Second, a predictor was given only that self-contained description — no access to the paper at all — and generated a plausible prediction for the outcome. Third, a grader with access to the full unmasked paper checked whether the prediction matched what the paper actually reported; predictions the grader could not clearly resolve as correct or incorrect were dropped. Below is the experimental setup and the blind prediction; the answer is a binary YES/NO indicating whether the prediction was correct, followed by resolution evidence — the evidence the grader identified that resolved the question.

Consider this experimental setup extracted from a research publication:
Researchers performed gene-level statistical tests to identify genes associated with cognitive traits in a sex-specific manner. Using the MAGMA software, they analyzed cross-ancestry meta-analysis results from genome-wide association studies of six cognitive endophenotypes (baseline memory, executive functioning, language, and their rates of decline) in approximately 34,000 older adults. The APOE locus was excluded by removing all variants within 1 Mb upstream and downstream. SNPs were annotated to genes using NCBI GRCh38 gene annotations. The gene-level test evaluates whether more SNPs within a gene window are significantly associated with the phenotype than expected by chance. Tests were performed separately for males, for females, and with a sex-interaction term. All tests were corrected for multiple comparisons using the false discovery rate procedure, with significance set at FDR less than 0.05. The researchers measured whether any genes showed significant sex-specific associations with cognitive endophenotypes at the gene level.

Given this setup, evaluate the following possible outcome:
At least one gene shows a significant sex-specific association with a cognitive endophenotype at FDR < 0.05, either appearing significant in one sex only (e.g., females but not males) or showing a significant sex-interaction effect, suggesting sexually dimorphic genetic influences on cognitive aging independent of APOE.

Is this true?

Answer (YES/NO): YES